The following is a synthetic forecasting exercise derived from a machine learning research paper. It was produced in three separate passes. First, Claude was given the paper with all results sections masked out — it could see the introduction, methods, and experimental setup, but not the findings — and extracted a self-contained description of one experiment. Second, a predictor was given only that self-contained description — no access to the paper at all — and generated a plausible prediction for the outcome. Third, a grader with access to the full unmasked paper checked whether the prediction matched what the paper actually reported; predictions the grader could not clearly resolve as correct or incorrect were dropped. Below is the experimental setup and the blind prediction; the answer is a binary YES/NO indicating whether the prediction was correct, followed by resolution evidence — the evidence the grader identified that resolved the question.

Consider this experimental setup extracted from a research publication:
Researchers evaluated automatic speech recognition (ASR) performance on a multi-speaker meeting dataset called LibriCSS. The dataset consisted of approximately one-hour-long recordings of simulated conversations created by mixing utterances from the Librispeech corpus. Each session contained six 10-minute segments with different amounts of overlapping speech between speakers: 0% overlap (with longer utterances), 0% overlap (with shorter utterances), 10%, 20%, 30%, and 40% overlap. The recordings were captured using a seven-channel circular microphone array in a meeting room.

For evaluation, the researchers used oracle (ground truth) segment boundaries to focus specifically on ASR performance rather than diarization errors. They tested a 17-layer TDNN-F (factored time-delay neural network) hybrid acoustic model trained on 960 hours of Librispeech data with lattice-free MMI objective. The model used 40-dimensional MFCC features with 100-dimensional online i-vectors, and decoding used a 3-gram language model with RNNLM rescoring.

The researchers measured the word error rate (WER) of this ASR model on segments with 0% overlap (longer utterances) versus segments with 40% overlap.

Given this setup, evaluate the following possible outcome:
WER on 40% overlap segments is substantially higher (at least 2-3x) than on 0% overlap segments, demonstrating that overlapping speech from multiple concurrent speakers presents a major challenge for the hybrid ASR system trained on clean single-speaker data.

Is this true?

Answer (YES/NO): YES